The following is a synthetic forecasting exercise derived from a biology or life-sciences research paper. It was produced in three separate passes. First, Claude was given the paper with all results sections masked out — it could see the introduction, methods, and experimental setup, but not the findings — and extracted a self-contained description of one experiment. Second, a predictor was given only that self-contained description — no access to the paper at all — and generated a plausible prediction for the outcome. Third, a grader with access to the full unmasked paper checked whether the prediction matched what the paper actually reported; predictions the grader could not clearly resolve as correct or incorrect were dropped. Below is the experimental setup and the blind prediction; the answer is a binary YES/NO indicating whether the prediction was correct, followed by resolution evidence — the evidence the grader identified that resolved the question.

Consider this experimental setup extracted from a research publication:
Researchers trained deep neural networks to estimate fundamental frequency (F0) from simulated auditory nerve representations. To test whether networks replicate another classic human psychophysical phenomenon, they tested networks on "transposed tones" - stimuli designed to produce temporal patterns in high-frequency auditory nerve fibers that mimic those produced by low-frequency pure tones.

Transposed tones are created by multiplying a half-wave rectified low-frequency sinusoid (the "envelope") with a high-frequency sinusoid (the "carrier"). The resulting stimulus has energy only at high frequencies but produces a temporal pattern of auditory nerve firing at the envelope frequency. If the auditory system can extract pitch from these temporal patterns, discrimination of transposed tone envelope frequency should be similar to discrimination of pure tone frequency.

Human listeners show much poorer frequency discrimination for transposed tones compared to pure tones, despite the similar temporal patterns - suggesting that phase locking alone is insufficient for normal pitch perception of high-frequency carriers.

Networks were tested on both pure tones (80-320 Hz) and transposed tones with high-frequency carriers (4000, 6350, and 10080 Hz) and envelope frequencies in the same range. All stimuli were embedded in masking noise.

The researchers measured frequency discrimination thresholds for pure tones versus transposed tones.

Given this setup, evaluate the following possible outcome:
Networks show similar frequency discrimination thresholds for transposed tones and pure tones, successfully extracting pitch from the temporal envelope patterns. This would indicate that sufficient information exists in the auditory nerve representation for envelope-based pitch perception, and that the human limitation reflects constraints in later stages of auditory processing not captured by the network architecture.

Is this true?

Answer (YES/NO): NO